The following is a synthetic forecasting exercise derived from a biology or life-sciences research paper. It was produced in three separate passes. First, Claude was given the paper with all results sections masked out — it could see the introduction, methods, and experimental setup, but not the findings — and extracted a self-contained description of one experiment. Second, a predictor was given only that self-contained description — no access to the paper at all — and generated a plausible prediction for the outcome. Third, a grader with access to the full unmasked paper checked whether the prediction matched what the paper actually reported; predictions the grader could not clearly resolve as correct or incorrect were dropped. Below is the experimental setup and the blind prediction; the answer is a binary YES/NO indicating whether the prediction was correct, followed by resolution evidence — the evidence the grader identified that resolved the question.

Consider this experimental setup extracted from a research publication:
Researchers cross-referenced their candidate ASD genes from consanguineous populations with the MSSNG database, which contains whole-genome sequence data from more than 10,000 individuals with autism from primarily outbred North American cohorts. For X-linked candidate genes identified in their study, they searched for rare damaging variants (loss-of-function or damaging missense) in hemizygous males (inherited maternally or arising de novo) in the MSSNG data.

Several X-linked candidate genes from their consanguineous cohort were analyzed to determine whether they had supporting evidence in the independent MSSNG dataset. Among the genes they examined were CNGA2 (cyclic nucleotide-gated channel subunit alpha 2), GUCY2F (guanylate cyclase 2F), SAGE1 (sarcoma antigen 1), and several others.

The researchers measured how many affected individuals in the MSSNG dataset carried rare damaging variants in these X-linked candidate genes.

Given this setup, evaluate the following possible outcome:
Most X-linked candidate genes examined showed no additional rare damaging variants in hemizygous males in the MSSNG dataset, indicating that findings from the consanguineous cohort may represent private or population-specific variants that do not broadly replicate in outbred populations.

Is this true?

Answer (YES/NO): NO